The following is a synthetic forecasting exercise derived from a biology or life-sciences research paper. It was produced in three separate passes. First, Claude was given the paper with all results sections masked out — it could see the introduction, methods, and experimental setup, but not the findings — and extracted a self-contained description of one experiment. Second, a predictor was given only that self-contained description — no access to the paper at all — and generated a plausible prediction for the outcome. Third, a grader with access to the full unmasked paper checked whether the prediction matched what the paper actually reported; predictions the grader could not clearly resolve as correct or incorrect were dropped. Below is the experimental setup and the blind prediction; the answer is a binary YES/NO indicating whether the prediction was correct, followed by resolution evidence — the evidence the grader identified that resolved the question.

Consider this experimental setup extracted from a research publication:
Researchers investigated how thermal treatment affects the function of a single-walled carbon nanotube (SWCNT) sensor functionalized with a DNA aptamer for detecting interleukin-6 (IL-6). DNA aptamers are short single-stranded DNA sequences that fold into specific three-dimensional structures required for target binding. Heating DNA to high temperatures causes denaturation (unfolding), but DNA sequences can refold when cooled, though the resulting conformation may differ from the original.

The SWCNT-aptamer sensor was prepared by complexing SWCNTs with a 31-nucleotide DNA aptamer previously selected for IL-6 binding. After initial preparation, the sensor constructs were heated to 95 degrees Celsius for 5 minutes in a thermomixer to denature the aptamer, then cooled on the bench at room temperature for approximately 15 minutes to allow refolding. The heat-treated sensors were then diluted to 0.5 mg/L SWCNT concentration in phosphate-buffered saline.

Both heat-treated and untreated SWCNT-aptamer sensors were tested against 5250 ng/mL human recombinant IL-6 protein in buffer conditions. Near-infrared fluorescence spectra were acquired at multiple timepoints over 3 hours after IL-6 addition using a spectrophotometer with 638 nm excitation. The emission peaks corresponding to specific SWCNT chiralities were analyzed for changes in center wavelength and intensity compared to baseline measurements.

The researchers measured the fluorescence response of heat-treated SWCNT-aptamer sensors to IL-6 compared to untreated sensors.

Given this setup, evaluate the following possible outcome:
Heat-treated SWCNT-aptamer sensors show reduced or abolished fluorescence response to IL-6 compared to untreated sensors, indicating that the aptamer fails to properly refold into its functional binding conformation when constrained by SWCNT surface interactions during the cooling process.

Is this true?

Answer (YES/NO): YES